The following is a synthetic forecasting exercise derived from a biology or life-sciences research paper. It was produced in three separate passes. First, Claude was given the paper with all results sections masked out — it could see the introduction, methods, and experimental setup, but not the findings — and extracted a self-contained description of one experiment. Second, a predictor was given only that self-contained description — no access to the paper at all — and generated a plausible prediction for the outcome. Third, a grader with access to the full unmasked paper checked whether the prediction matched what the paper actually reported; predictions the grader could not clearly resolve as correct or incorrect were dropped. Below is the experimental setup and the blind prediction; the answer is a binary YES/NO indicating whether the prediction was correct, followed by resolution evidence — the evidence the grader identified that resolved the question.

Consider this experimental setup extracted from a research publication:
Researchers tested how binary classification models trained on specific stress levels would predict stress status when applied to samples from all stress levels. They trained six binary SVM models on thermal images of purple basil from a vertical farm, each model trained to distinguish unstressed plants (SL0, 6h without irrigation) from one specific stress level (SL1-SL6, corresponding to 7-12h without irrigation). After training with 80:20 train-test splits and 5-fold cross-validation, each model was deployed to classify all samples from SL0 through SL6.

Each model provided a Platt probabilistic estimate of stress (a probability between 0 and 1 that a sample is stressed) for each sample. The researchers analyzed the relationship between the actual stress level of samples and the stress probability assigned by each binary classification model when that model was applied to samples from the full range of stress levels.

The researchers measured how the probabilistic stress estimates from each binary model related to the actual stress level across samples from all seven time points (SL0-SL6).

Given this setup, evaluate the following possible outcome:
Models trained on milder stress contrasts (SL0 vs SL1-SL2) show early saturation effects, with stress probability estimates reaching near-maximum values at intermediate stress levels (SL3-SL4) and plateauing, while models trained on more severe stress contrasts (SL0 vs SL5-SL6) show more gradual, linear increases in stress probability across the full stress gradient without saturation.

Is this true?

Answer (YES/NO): NO